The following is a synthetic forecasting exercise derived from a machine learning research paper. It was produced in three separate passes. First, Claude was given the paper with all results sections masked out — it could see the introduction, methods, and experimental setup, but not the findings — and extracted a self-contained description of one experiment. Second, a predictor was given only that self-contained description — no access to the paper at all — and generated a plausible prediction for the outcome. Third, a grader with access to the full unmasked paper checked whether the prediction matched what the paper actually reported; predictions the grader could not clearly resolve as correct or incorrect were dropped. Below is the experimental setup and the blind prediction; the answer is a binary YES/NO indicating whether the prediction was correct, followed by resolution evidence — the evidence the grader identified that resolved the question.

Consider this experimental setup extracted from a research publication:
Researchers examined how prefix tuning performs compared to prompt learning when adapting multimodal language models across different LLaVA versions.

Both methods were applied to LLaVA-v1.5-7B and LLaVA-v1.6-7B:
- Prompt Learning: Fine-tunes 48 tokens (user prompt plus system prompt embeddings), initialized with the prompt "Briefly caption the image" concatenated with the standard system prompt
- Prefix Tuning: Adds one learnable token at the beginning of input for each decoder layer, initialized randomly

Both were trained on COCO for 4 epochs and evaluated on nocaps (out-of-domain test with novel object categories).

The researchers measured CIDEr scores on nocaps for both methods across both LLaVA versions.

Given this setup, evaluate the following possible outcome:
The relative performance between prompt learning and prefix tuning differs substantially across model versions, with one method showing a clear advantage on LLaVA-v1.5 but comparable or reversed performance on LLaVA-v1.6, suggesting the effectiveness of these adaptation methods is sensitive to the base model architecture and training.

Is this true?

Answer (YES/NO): NO